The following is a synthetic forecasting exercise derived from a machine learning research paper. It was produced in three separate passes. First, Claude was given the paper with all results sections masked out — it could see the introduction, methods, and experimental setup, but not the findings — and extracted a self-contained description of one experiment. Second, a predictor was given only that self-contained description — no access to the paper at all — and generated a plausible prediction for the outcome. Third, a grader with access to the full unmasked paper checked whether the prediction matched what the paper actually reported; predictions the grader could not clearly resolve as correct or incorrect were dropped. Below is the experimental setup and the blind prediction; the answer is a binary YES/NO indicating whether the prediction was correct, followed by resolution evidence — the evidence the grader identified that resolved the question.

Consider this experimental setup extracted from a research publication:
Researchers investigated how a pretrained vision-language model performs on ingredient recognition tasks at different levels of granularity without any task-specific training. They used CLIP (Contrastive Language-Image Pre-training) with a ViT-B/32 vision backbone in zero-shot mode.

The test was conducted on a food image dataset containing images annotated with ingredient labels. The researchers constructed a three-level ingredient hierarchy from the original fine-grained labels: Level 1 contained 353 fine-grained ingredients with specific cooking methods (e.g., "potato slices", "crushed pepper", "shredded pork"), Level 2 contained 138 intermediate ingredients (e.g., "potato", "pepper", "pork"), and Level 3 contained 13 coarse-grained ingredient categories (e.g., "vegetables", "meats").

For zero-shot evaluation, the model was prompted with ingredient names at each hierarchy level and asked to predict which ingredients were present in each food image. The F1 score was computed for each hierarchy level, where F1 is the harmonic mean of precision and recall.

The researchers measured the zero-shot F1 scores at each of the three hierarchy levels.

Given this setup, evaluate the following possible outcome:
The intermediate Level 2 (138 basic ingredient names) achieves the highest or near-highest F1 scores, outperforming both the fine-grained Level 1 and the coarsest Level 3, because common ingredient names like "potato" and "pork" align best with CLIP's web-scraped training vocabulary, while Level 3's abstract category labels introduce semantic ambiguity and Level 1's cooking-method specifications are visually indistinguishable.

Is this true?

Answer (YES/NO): NO